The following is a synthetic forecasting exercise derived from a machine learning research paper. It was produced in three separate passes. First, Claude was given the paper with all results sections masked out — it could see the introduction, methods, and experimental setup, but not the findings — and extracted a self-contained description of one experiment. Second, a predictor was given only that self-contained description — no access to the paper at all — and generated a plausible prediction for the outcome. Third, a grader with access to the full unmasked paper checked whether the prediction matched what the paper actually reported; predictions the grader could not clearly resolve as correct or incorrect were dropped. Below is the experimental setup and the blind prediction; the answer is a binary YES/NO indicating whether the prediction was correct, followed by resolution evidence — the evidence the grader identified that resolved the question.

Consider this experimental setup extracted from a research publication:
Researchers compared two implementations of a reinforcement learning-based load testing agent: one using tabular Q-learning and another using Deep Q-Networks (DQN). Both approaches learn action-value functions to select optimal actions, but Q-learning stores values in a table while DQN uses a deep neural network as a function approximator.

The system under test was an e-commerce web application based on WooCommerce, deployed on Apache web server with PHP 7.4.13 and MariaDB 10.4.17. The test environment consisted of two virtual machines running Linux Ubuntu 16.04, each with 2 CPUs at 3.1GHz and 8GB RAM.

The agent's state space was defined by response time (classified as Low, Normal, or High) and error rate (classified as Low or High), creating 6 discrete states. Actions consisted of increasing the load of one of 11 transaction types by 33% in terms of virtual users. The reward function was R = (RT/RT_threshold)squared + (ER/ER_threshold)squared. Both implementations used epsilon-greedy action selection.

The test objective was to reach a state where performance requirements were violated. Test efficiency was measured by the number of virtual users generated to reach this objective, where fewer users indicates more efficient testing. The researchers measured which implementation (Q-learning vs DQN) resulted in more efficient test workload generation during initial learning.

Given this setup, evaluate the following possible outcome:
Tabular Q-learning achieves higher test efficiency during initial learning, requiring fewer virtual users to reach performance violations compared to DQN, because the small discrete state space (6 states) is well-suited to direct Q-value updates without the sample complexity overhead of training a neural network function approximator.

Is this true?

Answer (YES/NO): NO